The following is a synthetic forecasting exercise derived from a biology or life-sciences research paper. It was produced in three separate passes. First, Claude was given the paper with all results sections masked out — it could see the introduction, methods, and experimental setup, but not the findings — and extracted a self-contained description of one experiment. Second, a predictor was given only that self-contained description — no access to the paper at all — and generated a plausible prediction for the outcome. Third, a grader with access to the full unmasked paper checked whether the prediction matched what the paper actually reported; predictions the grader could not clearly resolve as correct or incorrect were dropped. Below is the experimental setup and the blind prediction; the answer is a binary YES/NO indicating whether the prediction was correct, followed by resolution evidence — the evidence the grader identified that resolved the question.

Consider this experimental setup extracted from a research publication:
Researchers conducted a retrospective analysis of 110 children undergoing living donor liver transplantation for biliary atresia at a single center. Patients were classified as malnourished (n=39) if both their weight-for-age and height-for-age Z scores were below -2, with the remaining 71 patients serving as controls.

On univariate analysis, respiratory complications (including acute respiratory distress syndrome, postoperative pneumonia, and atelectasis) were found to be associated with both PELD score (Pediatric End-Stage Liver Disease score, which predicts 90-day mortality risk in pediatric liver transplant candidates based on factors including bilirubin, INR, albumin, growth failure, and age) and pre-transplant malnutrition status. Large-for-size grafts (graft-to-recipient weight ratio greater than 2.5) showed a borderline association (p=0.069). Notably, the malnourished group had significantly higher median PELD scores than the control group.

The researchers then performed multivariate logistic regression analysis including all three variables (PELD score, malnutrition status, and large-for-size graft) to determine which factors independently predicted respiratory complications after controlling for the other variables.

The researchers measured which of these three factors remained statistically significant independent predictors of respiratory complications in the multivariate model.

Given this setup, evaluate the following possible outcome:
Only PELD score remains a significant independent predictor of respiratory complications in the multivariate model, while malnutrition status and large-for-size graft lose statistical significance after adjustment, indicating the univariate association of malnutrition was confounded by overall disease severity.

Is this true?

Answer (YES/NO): NO